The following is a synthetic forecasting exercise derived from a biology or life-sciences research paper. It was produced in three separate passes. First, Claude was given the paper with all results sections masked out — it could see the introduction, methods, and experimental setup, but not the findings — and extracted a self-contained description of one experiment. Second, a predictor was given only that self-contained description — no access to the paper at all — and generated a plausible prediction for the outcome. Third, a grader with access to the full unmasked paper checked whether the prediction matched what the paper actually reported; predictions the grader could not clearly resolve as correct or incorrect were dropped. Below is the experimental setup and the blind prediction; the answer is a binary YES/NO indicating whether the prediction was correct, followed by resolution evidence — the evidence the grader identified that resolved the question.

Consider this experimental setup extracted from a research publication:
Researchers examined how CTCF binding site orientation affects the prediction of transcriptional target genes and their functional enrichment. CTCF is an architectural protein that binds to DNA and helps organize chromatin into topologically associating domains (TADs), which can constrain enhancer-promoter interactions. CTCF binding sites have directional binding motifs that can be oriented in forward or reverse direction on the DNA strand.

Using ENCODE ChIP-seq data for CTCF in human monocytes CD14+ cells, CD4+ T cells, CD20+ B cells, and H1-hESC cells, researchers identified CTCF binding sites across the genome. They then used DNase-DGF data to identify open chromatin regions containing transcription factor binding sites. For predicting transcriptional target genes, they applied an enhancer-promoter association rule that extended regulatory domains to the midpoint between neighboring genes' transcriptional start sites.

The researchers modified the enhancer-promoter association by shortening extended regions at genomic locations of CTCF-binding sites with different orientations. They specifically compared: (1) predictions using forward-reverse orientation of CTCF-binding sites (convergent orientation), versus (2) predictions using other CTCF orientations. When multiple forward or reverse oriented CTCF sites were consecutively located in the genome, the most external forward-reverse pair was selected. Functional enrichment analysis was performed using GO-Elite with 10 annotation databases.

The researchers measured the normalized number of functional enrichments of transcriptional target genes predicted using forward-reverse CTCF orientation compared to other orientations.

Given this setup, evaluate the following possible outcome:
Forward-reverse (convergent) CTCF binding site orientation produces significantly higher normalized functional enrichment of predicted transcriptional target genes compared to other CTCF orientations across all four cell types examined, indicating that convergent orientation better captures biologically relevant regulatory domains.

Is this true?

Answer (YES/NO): NO